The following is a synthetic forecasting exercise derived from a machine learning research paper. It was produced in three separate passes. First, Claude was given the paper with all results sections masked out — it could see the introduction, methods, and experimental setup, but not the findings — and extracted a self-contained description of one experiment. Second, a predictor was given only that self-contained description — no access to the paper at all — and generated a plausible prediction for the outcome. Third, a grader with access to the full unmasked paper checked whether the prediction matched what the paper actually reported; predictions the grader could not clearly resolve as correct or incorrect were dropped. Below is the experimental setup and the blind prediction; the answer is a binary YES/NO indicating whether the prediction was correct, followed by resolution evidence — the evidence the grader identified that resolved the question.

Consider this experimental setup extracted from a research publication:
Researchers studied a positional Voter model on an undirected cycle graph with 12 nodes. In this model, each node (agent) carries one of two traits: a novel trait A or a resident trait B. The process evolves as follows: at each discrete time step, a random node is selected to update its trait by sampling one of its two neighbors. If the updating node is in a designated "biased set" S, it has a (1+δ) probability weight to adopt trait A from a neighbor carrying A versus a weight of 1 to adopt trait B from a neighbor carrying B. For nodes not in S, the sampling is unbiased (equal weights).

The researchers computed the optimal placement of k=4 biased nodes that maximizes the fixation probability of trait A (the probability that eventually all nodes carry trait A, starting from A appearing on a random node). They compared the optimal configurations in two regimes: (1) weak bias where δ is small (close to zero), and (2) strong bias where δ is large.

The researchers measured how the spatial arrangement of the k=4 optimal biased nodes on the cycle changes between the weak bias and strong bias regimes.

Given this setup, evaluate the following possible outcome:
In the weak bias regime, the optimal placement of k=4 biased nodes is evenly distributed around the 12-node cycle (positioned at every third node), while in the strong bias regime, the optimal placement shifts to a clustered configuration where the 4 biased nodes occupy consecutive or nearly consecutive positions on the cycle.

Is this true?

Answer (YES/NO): NO